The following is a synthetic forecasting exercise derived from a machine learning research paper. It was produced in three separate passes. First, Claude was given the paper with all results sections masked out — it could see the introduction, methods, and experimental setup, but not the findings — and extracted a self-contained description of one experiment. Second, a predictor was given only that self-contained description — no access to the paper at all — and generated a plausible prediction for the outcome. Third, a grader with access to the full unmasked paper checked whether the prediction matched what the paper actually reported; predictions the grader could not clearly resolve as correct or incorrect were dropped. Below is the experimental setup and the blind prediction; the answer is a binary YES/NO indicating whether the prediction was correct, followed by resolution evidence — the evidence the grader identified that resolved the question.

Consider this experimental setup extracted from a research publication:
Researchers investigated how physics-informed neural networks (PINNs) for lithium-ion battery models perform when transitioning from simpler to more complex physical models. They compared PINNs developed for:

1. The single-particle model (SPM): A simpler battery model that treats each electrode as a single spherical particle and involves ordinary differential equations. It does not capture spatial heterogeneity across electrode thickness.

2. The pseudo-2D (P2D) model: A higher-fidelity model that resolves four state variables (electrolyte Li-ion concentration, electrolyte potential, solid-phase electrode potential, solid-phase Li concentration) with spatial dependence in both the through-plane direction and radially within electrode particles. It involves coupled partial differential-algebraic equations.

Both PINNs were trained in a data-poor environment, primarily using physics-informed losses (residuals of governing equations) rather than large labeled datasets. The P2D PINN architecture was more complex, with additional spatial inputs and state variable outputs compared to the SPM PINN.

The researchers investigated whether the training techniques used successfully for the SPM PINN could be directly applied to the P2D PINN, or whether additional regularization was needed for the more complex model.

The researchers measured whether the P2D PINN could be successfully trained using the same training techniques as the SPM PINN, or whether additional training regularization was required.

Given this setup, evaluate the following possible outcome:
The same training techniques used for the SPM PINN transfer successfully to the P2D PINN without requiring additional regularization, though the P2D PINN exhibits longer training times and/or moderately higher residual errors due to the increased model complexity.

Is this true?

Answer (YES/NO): NO